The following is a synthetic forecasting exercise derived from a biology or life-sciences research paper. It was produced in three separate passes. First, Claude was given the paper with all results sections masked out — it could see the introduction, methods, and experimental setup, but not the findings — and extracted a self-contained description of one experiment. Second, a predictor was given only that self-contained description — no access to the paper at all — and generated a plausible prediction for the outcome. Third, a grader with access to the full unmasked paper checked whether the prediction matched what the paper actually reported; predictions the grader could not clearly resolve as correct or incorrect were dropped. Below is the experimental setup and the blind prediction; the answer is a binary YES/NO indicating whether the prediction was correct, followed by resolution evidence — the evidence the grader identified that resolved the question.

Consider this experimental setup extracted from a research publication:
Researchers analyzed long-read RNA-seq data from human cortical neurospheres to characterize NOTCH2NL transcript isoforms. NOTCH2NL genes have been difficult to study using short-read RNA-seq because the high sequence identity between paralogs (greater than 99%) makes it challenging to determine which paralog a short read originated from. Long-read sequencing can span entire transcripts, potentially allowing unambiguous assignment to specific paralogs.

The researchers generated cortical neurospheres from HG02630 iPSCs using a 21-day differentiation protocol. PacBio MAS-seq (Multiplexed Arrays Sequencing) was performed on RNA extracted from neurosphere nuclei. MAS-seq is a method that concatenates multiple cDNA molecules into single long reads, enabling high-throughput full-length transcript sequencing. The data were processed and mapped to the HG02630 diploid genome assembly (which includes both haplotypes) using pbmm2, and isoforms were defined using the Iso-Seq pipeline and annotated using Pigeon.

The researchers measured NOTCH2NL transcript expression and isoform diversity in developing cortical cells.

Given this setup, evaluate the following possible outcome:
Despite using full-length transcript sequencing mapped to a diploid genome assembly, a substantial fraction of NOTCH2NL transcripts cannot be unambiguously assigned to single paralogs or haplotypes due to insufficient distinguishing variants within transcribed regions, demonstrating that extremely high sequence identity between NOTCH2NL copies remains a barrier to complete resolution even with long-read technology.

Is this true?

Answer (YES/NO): NO